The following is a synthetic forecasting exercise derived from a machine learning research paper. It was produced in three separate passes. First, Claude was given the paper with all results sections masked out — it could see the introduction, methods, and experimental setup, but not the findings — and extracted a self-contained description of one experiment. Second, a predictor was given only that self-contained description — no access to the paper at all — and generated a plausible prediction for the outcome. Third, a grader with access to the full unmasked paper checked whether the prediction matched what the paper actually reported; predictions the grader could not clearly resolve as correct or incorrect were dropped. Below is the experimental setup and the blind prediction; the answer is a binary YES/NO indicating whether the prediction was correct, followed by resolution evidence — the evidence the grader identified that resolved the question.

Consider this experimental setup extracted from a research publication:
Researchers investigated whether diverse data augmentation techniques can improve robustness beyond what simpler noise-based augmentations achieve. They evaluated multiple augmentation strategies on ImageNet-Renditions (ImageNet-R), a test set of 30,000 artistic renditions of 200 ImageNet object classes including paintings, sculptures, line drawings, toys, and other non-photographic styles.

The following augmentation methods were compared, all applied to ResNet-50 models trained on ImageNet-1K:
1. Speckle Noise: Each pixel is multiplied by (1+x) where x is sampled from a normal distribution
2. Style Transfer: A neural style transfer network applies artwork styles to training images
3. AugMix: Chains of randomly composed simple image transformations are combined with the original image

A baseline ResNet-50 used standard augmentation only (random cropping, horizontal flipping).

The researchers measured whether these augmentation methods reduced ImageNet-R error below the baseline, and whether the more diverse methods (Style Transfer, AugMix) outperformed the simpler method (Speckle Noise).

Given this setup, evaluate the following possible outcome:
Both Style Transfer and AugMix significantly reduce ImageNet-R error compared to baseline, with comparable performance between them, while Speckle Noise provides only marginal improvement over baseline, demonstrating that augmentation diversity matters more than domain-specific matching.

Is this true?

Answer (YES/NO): YES